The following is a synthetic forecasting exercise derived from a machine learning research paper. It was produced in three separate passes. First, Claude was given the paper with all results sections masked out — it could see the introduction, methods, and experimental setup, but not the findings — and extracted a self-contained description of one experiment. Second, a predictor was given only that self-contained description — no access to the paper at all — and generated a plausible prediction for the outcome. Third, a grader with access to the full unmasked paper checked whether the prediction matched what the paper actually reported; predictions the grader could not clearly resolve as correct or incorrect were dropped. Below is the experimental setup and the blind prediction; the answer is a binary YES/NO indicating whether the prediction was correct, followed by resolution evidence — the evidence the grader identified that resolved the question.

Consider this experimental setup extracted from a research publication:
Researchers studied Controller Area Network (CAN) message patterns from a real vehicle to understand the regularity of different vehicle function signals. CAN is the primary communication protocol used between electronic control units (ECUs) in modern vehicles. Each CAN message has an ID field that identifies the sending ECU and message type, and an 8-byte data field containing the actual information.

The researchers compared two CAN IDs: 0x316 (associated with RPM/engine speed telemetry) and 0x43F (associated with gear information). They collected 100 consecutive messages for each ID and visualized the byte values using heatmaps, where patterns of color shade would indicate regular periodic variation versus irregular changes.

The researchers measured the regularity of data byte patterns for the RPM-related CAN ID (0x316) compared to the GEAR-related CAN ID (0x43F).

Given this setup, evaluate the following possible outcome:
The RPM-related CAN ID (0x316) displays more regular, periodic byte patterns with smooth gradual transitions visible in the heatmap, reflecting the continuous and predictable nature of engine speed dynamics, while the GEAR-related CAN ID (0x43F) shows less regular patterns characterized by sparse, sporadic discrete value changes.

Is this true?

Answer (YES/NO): NO